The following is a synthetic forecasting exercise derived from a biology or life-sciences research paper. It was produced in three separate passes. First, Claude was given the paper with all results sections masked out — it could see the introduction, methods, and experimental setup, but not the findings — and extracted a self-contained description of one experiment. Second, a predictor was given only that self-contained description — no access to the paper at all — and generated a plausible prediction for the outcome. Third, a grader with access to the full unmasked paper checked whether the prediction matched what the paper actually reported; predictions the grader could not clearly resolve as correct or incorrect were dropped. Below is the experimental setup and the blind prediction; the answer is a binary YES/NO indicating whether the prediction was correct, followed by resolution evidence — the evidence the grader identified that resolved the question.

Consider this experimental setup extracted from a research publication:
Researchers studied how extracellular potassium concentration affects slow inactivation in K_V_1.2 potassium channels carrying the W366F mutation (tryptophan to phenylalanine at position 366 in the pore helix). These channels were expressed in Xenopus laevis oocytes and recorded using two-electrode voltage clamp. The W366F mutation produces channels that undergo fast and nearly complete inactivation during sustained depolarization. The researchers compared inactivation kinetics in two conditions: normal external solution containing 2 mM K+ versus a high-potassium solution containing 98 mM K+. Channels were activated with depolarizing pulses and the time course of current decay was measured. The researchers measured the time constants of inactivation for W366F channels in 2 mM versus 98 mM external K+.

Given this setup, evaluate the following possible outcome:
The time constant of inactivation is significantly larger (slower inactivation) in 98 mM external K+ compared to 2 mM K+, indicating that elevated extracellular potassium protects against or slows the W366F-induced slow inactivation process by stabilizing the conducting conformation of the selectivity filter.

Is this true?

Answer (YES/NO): YES